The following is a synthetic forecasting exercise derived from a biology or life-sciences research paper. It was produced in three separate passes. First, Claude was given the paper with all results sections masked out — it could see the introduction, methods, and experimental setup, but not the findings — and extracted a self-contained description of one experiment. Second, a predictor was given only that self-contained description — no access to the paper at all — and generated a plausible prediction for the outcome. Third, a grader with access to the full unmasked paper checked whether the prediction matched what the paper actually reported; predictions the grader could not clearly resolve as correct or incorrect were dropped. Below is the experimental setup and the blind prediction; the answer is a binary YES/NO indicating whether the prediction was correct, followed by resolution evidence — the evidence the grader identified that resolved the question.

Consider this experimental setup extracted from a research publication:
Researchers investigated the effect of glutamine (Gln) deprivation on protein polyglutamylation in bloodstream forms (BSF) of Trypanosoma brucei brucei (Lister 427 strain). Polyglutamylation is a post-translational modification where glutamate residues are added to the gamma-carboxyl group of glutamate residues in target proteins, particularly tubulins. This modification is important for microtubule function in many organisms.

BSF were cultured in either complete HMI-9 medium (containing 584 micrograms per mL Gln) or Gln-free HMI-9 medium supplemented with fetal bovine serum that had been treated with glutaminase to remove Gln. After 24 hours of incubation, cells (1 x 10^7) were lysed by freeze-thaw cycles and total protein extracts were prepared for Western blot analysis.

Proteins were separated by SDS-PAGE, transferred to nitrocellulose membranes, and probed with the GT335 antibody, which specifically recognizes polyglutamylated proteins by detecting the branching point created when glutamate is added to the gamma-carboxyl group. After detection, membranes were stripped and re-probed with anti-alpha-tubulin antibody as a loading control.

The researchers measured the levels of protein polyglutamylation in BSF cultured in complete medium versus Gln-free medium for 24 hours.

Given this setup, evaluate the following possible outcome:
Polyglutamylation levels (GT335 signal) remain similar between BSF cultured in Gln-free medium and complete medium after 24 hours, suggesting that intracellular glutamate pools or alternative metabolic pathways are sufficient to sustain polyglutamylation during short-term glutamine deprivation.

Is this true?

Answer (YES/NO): NO